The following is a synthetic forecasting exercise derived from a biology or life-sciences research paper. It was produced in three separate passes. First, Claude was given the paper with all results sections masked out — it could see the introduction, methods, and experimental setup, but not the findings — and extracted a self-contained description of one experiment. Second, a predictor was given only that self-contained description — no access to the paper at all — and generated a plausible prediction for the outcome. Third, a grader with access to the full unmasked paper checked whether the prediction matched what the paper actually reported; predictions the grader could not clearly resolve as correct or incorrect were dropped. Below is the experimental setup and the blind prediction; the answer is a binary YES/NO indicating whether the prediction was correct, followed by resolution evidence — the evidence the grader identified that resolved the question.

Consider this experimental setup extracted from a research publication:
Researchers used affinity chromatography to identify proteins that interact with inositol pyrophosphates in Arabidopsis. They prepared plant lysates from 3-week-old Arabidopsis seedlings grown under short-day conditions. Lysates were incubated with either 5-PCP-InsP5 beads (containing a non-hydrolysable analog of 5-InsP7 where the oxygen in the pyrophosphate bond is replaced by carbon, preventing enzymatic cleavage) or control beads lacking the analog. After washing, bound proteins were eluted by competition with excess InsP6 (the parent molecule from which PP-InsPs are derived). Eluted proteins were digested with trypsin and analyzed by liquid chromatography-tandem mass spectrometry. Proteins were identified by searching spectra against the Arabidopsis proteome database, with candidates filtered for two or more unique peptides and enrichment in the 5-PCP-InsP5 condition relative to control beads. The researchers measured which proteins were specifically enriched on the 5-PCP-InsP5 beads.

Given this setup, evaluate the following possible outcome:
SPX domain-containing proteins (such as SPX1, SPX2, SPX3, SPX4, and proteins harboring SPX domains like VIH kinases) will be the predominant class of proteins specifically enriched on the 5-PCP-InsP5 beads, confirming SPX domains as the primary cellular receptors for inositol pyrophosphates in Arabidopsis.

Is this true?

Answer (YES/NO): NO